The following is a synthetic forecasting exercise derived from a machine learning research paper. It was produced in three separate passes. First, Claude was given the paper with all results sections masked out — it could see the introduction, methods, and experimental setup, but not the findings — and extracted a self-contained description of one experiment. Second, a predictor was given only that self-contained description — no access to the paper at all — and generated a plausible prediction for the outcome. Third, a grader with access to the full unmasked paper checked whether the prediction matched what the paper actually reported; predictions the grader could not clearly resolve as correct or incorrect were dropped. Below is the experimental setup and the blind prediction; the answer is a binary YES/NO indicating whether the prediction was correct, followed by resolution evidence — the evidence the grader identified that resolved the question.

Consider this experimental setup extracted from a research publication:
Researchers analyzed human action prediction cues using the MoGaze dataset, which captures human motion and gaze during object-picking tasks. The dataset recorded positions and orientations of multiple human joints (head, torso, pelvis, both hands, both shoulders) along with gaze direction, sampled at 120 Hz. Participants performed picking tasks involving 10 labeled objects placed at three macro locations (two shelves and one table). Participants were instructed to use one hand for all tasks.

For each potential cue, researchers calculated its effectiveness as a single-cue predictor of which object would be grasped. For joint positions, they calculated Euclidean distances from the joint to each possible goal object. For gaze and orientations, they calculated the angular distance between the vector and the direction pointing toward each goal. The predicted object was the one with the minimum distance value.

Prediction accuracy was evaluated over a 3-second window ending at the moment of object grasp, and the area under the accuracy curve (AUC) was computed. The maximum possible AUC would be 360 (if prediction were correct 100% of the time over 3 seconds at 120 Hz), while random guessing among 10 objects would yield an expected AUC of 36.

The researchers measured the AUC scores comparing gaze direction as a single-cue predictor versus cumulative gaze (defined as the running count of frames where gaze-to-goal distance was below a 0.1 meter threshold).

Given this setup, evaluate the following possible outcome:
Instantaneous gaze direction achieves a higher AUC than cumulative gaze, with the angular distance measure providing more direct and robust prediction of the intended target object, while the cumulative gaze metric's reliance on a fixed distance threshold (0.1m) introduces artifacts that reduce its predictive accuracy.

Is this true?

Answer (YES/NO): NO